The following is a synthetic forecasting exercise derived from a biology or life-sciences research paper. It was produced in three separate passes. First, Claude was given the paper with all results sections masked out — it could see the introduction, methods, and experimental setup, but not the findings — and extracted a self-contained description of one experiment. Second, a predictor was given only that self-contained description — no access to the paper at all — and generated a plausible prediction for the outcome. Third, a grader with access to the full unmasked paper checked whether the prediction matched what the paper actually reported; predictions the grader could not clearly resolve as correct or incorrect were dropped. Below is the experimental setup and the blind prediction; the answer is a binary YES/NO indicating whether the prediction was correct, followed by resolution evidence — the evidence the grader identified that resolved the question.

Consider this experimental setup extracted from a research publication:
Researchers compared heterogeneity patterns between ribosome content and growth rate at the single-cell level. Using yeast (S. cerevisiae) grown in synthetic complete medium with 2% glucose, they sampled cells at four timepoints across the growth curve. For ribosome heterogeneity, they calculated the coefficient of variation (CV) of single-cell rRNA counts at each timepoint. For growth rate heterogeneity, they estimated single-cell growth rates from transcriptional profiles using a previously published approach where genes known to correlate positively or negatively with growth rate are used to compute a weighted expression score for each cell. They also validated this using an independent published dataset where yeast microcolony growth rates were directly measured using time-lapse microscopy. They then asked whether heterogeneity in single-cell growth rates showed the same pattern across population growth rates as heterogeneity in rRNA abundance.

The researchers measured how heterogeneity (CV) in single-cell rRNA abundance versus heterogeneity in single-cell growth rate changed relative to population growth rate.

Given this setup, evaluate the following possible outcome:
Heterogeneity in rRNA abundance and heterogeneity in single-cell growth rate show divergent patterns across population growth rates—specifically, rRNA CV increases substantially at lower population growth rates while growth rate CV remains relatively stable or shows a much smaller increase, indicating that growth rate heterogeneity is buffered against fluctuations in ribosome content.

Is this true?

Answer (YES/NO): NO